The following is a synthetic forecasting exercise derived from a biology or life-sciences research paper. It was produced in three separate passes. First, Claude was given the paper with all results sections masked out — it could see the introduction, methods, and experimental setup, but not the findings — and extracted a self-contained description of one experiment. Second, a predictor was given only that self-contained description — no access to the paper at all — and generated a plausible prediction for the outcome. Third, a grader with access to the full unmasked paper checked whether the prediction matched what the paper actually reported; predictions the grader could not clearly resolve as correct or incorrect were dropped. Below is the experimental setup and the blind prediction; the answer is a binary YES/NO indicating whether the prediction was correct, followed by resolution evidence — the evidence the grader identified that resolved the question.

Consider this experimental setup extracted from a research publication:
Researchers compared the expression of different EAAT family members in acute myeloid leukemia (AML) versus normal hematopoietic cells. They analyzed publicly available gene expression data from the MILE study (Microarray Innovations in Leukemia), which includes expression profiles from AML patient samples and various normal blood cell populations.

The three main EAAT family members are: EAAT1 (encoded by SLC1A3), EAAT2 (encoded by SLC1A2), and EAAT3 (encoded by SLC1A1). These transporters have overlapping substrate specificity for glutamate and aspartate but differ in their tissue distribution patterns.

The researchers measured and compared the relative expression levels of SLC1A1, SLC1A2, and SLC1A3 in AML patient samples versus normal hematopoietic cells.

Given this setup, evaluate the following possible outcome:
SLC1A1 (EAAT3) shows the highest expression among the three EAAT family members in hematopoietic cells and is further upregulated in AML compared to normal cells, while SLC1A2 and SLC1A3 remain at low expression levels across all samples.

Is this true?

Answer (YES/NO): NO